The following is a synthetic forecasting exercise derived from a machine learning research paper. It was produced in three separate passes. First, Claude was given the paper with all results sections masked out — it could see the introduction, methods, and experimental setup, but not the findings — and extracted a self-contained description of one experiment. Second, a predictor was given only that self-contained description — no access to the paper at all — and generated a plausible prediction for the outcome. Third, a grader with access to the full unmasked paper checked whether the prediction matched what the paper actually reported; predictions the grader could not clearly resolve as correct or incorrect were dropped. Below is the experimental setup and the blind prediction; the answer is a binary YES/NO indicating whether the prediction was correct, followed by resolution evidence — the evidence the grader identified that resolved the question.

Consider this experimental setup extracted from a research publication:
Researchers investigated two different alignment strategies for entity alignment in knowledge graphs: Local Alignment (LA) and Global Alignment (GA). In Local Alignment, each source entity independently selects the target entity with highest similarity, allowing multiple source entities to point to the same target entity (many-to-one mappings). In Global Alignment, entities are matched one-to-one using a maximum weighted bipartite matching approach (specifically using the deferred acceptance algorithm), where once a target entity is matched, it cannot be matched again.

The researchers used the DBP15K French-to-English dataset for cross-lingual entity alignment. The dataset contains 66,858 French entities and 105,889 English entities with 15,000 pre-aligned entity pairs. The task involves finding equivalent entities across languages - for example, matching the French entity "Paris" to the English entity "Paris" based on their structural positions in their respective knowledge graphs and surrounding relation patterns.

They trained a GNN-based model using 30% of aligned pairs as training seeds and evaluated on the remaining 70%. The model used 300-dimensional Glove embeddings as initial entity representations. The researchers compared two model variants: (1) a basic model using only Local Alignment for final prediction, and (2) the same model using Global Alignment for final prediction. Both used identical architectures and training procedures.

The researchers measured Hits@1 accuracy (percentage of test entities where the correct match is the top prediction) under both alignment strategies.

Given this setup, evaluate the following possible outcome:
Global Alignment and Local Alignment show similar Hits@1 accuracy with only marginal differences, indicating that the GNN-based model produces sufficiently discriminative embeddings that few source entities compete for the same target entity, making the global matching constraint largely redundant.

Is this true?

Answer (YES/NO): NO